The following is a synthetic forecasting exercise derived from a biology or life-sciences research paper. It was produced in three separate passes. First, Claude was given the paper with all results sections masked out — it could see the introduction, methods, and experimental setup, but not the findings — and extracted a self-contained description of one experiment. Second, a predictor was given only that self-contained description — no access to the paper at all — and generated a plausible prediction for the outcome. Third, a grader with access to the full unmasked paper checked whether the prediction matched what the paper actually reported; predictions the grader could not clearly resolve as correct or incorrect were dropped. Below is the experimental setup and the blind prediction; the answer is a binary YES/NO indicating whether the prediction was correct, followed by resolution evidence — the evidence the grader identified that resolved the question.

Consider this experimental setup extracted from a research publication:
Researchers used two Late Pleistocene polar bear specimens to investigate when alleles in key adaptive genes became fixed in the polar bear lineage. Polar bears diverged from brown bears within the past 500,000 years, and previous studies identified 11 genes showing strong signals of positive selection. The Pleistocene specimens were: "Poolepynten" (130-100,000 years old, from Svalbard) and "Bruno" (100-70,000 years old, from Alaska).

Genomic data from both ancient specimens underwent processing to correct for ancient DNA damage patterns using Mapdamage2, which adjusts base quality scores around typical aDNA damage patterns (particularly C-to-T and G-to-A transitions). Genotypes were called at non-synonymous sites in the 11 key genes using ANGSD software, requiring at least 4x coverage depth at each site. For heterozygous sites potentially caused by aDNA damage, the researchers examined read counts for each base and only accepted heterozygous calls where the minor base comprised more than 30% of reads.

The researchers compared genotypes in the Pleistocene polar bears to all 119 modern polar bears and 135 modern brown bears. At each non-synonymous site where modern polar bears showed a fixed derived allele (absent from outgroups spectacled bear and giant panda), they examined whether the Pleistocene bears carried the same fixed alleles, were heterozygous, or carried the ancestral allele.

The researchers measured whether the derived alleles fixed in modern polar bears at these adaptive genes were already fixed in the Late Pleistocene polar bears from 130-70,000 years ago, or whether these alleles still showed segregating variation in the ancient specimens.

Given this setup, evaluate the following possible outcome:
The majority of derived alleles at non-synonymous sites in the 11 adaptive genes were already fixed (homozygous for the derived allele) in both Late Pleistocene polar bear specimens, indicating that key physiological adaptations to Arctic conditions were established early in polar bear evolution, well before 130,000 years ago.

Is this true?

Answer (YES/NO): YES